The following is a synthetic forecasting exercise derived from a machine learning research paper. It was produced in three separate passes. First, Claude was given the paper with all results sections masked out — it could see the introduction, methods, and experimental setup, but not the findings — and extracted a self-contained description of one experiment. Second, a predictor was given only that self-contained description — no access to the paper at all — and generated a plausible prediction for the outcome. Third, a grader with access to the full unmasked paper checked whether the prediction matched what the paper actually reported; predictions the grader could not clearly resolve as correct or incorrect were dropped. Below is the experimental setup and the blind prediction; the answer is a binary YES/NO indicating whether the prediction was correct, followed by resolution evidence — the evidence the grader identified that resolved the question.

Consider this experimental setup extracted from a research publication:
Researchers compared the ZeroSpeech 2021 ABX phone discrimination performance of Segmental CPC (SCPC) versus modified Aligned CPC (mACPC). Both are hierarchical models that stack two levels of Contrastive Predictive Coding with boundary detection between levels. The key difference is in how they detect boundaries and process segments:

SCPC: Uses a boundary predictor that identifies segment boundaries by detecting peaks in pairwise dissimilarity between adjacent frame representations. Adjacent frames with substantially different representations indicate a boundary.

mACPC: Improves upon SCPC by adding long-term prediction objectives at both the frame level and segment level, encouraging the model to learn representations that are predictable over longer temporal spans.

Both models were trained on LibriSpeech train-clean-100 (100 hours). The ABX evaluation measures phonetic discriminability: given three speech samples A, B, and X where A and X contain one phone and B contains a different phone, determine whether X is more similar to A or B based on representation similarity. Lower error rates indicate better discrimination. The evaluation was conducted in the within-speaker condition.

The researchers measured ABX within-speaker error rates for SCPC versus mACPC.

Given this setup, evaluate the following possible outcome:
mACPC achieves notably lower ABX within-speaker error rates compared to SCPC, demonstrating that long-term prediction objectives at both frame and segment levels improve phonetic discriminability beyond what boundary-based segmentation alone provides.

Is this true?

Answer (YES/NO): YES